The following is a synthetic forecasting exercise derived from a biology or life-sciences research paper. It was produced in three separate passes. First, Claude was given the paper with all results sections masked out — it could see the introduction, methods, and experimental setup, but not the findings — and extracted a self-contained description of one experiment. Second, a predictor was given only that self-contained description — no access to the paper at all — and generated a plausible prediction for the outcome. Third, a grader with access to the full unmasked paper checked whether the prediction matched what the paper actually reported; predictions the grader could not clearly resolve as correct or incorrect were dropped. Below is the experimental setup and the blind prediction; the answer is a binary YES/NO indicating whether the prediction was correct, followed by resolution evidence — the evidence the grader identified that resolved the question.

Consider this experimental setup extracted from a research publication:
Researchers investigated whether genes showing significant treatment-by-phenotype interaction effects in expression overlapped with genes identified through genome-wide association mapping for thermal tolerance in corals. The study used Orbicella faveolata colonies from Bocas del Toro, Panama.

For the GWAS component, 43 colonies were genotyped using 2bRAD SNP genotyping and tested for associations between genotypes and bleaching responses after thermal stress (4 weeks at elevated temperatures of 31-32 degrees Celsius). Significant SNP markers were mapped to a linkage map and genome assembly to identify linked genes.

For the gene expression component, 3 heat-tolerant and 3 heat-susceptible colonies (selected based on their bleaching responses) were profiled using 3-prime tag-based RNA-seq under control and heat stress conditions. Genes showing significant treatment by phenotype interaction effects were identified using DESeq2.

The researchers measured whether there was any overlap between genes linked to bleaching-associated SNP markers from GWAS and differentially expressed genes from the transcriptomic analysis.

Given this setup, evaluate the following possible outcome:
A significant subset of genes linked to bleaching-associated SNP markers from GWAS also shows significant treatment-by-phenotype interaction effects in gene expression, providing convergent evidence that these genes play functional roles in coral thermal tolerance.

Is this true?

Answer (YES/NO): YES